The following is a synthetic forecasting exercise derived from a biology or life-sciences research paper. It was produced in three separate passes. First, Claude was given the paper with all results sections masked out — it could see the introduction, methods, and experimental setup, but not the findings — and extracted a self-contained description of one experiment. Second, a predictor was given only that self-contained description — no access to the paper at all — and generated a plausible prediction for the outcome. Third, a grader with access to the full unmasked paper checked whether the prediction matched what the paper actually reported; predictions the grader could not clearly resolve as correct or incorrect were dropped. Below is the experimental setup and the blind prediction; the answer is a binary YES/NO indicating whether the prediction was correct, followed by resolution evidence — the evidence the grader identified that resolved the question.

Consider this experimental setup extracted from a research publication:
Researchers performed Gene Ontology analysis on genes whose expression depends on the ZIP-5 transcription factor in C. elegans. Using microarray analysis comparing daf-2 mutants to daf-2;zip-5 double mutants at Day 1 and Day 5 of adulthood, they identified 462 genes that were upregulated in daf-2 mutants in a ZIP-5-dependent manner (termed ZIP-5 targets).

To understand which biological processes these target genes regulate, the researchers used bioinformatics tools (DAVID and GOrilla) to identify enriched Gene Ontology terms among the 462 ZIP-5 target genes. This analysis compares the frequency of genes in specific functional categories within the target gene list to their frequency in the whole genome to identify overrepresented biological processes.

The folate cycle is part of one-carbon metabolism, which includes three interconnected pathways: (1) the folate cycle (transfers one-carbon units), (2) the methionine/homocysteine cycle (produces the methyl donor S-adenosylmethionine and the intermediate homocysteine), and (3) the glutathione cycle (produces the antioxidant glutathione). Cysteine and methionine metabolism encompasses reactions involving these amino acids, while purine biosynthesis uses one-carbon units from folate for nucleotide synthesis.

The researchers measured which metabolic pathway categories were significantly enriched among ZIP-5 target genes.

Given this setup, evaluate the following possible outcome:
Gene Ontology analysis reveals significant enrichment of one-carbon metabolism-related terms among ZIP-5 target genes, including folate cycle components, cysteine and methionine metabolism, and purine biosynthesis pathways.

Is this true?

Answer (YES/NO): YES